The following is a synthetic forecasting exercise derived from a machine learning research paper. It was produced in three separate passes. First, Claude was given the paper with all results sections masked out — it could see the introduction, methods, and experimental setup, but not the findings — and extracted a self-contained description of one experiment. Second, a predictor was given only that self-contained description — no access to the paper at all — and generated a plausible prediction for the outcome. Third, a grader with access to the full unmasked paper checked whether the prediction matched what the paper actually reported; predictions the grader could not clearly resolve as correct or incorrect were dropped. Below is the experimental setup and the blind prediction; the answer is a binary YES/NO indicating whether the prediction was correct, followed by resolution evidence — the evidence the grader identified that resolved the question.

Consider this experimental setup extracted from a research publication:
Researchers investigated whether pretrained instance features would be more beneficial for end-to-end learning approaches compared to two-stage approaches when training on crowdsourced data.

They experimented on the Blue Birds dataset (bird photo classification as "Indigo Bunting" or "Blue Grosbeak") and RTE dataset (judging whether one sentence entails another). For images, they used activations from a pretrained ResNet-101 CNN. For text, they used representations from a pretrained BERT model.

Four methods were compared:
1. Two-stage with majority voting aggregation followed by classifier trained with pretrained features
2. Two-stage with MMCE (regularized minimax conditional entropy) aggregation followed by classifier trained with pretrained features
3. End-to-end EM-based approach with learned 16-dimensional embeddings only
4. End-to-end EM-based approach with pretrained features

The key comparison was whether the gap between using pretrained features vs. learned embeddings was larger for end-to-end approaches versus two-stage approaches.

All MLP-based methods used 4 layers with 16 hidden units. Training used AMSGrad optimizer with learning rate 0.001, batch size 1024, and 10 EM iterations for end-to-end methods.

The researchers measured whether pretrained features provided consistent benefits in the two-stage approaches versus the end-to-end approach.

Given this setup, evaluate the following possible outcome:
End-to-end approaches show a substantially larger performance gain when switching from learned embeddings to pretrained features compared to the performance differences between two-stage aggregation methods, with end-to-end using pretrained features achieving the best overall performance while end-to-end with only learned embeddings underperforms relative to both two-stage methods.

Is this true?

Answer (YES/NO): NO